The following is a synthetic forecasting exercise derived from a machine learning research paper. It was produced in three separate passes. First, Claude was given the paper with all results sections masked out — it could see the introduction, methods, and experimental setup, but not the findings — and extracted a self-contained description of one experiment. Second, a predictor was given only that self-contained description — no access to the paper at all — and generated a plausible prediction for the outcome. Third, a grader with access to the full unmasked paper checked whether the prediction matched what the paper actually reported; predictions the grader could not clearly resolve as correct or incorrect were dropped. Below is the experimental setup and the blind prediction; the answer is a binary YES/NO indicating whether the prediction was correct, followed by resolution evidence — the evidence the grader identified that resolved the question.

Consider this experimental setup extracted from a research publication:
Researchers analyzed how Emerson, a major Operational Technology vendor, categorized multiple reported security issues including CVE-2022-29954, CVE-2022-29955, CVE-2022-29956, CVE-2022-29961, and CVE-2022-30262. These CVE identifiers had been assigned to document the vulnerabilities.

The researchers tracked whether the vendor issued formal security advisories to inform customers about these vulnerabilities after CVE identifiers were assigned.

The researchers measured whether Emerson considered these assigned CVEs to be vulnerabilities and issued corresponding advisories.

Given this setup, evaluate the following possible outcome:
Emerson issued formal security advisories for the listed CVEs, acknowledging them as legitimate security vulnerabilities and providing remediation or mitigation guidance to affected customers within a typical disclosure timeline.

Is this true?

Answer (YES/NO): NO